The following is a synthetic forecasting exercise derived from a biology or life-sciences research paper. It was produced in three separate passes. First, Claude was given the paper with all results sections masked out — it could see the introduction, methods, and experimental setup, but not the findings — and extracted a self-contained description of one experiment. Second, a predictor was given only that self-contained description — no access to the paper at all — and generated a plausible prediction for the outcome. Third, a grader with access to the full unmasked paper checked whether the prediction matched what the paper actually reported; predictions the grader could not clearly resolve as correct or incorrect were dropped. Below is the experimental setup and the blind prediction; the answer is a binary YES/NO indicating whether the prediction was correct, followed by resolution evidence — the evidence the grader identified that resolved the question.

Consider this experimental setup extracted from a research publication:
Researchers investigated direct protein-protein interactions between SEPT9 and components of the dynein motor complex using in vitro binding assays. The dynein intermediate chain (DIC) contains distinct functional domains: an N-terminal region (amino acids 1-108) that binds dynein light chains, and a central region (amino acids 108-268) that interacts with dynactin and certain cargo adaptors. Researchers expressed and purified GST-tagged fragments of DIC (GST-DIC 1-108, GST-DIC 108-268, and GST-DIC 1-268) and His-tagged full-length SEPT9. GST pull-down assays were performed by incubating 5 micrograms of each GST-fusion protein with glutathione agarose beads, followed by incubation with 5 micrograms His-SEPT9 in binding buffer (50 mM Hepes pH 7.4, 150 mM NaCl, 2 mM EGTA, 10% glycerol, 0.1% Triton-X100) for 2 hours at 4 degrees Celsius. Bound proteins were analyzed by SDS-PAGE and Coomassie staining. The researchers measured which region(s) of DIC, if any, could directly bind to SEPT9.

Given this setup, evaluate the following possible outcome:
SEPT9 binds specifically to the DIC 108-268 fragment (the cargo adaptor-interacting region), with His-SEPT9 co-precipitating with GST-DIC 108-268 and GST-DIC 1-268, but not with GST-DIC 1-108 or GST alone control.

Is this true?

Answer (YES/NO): YES